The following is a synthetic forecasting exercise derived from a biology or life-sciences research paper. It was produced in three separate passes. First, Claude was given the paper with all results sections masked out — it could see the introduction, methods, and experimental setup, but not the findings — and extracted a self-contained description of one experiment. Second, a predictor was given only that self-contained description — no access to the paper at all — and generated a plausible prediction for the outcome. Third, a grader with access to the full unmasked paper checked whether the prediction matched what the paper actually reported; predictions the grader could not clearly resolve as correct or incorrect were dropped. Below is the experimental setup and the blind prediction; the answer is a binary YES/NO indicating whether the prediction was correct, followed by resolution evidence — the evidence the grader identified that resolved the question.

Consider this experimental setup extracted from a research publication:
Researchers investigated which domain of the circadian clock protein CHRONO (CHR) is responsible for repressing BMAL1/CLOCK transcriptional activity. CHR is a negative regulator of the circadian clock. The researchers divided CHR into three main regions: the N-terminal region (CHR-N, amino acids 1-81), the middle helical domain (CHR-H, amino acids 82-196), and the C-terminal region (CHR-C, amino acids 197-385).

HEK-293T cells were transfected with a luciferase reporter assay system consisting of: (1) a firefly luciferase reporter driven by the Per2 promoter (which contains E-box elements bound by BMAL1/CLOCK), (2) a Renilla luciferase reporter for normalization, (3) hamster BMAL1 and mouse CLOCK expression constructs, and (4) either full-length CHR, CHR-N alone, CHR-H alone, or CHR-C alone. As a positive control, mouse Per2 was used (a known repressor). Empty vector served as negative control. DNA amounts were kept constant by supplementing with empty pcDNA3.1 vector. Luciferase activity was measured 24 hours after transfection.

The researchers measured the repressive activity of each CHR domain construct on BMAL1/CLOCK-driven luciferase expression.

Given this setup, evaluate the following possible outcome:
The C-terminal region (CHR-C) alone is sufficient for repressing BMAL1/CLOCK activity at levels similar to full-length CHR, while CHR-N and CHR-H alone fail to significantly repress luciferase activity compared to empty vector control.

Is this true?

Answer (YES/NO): NO